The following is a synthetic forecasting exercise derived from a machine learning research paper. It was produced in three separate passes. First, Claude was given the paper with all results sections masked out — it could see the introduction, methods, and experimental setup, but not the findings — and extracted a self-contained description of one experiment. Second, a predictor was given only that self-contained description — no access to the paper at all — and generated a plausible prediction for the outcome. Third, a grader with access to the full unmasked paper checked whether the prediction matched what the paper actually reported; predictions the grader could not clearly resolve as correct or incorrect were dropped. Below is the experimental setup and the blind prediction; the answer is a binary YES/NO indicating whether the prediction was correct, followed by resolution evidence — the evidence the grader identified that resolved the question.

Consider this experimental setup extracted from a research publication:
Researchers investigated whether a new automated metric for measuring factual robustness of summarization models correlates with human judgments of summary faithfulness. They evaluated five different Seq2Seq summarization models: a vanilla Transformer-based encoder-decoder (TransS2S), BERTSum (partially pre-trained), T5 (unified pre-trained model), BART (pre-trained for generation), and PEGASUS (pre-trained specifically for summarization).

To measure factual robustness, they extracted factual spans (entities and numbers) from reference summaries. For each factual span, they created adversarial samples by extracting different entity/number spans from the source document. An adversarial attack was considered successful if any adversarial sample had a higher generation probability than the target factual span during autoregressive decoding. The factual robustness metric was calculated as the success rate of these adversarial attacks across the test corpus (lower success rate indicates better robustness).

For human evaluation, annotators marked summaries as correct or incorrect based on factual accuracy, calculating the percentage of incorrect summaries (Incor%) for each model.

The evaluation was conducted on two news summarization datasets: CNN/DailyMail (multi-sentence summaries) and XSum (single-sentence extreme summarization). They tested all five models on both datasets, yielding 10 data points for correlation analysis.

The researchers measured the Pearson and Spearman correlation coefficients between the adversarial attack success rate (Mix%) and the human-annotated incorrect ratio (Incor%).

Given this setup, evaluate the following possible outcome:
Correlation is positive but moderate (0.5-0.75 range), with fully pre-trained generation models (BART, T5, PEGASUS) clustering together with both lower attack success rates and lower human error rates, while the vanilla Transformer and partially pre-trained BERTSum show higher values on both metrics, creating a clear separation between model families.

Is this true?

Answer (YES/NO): NO